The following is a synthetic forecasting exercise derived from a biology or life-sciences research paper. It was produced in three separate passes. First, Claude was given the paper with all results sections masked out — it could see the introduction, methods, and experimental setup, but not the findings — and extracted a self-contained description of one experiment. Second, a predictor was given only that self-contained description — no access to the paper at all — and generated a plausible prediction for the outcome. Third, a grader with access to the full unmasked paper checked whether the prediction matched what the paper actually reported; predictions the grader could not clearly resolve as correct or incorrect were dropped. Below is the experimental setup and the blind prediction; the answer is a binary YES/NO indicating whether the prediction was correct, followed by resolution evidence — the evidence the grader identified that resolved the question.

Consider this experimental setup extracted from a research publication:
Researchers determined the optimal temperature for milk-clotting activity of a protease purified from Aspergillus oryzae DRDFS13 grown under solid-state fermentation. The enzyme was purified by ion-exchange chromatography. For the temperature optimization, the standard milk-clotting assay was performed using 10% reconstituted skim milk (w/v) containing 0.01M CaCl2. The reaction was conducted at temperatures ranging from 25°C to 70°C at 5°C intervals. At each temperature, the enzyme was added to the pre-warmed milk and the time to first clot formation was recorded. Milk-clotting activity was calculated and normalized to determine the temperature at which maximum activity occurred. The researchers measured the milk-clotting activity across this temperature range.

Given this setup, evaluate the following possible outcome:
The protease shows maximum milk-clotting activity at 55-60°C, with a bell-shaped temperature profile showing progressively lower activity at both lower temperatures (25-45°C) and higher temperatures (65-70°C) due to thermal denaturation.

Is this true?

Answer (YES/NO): YES